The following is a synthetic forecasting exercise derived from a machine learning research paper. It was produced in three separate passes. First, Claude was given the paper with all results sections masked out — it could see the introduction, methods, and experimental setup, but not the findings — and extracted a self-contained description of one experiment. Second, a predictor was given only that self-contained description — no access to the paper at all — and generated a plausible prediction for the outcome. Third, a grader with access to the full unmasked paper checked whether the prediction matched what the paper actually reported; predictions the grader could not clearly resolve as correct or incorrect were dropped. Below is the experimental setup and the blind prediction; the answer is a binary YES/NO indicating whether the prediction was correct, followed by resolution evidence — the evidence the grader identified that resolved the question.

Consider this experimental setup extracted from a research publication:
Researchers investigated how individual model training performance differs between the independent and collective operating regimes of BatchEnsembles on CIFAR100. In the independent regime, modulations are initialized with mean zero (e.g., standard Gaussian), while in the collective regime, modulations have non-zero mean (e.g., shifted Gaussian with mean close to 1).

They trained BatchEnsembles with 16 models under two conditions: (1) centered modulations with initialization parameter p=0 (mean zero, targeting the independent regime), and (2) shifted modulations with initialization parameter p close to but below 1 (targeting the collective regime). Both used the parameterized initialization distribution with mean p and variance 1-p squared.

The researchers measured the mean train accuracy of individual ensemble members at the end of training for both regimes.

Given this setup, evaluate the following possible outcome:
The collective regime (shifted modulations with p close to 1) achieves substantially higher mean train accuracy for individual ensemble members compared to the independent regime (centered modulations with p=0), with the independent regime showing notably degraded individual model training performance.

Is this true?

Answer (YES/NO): YES